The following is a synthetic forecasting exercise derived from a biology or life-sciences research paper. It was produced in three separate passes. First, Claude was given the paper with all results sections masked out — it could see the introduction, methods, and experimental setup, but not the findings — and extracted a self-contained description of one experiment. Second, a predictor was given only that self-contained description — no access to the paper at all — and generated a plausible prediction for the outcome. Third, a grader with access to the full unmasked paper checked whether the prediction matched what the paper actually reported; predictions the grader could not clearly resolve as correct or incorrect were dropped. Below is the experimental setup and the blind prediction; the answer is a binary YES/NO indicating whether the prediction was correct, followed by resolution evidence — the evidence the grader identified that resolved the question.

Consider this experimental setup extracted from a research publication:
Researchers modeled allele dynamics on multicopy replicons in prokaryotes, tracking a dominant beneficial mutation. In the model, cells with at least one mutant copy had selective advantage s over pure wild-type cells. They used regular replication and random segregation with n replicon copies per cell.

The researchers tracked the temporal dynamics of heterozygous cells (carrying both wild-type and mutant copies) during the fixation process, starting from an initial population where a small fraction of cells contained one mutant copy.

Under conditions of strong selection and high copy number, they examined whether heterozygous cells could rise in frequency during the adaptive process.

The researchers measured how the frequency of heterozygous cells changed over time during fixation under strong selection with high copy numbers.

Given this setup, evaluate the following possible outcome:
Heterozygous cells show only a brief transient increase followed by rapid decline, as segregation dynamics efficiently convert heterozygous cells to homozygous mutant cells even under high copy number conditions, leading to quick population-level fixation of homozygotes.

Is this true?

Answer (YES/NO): NO